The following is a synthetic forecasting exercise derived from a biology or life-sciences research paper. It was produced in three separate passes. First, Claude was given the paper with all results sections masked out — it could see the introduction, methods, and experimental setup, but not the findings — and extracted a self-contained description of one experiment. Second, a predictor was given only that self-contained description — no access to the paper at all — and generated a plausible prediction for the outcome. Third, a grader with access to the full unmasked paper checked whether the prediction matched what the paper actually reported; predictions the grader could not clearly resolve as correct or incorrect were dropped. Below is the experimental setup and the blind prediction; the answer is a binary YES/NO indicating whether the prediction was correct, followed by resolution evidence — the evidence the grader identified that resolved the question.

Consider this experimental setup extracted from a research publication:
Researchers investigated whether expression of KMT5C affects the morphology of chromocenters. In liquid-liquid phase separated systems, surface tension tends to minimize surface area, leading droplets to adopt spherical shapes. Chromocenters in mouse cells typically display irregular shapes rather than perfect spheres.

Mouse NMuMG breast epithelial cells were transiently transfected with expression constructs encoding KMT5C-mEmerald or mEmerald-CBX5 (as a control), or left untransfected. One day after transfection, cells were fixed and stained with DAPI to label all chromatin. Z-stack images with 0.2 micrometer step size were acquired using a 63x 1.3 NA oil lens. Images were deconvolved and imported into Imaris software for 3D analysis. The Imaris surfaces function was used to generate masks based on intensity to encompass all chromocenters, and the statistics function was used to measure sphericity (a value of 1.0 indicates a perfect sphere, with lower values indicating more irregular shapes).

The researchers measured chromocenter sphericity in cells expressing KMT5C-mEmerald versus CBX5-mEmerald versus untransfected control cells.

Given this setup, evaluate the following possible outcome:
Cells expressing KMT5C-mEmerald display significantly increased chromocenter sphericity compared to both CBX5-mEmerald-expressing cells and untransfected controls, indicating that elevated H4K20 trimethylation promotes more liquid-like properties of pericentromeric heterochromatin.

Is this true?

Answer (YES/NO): NO